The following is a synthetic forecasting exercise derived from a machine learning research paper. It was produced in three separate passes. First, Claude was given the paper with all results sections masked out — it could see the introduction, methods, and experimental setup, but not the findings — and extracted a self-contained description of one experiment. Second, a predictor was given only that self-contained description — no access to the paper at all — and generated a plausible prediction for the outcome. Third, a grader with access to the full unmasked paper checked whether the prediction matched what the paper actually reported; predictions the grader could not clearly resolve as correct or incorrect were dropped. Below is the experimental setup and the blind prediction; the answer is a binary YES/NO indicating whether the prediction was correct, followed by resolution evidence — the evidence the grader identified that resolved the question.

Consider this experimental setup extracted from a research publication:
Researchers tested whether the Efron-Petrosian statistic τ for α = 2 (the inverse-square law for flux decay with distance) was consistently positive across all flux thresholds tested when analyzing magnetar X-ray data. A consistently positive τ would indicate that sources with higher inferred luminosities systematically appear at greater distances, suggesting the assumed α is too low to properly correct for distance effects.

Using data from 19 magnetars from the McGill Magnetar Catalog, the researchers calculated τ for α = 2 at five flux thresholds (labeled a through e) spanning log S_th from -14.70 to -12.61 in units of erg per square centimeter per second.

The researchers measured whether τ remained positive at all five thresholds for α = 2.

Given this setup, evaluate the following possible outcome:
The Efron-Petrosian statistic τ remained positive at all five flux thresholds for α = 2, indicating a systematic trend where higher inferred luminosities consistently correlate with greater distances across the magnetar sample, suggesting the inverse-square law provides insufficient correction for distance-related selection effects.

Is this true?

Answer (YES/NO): YES